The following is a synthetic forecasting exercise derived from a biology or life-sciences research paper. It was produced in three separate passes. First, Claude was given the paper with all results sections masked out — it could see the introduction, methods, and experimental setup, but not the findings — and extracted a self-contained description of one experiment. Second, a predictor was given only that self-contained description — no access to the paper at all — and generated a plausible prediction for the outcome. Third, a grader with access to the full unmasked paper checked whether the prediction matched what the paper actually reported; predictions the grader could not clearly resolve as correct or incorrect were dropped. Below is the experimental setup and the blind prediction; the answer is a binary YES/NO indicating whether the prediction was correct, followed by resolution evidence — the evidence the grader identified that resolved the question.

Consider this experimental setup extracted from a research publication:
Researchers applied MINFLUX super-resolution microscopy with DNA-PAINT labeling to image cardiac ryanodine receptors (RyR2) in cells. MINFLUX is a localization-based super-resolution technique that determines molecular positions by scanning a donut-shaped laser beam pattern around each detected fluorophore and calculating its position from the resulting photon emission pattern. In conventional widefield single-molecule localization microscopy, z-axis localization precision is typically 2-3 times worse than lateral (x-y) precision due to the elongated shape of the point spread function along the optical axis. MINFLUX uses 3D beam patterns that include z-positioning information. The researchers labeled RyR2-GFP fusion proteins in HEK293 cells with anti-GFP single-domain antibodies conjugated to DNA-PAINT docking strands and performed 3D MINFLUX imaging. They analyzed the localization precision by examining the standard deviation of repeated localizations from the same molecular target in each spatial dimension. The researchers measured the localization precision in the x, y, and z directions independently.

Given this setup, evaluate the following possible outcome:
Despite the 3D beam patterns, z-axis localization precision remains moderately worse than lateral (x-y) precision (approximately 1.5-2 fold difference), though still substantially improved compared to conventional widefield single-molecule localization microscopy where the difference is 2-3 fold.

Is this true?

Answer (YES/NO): NO